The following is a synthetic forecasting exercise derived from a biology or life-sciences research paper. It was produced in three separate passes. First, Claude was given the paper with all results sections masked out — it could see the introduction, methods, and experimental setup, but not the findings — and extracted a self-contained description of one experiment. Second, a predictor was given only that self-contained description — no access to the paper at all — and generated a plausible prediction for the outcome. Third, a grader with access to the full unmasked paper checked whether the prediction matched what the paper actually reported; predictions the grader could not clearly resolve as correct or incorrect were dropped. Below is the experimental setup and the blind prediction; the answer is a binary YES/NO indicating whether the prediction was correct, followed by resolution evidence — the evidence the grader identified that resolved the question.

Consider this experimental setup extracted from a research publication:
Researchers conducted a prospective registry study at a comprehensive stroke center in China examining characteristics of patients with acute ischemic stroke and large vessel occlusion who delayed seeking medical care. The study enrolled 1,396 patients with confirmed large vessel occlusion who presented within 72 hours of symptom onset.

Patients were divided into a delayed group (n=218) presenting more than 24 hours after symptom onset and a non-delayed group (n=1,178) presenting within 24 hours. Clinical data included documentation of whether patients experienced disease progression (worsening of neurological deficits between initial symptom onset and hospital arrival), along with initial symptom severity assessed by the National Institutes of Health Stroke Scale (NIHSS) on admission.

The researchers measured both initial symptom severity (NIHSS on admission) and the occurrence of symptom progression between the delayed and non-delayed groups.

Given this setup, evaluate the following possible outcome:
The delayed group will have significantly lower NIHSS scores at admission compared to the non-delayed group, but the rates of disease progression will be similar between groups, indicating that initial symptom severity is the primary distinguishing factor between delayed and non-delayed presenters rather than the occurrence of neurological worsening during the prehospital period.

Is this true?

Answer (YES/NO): NO